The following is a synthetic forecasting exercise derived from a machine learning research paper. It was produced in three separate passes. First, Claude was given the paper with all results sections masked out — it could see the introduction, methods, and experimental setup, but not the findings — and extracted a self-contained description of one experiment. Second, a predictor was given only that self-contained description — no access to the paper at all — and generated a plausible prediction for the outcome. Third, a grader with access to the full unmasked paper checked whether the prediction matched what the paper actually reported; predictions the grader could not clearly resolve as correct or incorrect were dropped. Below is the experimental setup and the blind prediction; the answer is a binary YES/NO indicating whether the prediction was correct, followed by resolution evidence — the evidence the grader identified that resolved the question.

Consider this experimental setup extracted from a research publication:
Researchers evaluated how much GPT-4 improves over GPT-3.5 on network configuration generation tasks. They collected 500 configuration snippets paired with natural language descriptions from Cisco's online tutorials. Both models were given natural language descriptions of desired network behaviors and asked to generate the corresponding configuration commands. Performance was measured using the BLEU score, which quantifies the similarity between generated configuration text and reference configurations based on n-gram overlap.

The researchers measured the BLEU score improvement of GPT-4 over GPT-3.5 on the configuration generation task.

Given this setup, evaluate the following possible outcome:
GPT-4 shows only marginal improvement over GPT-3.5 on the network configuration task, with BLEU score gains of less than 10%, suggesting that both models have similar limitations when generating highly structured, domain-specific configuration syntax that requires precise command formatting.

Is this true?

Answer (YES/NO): YES